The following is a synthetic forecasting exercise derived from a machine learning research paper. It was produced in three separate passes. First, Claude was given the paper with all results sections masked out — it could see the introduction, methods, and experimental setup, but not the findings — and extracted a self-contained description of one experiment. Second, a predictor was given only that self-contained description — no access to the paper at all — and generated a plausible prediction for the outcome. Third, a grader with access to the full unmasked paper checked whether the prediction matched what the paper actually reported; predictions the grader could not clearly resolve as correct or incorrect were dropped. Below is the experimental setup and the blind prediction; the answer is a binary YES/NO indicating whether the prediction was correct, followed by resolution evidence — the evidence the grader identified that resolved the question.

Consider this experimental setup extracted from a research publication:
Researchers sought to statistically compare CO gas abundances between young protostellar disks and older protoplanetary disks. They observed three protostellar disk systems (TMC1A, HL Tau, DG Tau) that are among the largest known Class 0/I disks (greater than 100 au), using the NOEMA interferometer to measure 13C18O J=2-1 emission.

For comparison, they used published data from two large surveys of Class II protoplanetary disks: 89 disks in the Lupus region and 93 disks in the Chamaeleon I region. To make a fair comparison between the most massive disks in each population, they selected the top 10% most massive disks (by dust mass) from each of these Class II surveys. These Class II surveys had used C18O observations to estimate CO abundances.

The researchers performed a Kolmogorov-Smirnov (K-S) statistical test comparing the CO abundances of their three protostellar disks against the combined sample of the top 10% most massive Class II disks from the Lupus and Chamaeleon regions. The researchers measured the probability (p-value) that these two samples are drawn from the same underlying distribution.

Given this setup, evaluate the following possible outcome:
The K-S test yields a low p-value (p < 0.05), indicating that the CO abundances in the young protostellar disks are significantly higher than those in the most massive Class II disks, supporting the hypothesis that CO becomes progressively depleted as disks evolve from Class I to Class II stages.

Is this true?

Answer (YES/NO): YES